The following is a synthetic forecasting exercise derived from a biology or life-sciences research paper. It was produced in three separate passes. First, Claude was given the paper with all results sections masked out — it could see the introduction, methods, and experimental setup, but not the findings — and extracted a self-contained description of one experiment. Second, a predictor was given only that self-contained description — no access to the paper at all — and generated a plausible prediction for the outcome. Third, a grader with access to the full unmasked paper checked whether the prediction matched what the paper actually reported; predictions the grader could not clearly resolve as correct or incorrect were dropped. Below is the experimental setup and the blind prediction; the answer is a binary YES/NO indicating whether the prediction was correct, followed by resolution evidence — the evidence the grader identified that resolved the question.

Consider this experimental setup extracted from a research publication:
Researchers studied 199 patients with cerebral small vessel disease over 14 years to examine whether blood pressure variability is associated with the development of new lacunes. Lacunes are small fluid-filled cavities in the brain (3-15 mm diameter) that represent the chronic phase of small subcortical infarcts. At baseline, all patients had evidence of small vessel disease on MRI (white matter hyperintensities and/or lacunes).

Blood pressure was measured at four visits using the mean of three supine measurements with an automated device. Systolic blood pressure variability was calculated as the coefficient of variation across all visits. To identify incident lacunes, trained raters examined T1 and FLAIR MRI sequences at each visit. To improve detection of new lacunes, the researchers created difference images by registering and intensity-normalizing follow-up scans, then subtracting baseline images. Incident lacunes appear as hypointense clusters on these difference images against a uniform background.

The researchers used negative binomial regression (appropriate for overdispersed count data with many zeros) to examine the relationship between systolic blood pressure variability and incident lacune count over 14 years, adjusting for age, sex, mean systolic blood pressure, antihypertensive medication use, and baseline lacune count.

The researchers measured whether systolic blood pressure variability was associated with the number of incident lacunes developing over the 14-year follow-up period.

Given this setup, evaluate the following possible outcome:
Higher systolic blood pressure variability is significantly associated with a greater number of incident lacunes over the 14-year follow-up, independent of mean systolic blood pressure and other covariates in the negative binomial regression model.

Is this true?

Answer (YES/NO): YES